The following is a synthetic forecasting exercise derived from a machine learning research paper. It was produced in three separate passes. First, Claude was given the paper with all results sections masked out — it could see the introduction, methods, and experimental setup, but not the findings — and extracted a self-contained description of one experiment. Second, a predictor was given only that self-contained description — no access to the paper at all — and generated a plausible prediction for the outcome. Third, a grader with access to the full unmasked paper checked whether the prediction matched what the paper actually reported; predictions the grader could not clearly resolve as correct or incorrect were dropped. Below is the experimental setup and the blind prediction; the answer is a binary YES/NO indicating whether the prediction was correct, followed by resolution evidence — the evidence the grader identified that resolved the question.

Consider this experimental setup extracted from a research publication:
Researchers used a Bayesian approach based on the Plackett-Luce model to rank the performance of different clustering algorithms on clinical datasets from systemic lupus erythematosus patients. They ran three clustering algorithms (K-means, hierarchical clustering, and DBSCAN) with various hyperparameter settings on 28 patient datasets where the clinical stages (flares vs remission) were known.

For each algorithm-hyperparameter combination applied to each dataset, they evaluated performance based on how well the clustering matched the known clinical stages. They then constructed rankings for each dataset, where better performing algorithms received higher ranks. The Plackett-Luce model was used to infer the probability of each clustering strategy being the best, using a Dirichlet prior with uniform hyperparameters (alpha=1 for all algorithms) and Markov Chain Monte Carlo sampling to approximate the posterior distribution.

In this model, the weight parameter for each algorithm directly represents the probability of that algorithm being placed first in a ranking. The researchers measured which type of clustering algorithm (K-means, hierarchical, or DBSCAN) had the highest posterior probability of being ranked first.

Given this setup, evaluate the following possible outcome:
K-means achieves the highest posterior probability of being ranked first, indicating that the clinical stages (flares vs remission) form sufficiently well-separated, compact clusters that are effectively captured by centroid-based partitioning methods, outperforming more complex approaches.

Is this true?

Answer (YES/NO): NO